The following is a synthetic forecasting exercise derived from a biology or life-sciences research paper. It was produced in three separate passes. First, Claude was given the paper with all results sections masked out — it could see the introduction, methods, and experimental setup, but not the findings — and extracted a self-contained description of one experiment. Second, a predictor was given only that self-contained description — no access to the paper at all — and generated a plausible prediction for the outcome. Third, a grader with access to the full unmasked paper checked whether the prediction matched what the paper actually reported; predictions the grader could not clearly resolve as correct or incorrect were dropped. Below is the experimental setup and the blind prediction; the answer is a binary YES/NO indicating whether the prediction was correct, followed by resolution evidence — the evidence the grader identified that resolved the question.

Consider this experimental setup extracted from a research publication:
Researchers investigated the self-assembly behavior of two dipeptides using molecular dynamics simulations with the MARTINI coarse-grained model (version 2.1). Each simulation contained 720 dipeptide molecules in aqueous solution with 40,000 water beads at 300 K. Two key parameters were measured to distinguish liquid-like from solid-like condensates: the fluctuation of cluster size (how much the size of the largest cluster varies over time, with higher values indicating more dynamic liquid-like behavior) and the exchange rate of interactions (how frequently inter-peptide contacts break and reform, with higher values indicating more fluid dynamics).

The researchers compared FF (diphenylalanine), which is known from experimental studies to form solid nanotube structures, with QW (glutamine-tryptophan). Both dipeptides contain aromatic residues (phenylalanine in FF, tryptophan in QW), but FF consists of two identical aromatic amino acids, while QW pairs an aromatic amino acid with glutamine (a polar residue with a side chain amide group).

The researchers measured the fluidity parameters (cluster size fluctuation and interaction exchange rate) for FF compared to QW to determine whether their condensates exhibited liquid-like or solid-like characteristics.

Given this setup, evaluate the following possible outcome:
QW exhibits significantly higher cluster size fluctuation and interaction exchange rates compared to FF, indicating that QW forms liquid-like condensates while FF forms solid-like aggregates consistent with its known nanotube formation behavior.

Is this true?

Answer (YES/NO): YES